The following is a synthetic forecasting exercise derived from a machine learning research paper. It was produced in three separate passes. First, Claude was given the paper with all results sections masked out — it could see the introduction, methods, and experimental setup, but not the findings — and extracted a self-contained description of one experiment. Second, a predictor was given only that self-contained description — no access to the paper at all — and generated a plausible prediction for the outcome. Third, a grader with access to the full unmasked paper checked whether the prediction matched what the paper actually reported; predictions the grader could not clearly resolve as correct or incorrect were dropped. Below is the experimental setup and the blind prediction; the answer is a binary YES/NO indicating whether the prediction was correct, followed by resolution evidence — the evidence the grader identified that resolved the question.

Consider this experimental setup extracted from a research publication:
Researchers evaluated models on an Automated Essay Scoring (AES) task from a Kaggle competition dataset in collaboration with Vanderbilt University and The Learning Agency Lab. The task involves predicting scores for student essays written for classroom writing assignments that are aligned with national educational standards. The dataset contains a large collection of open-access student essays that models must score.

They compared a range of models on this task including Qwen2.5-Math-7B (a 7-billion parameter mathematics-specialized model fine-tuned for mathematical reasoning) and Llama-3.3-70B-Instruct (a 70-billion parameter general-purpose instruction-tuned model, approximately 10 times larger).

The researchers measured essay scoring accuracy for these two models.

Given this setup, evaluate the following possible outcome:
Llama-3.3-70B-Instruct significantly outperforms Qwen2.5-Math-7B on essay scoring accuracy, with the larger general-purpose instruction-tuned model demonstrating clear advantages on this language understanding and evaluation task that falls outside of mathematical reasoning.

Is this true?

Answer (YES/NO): NO